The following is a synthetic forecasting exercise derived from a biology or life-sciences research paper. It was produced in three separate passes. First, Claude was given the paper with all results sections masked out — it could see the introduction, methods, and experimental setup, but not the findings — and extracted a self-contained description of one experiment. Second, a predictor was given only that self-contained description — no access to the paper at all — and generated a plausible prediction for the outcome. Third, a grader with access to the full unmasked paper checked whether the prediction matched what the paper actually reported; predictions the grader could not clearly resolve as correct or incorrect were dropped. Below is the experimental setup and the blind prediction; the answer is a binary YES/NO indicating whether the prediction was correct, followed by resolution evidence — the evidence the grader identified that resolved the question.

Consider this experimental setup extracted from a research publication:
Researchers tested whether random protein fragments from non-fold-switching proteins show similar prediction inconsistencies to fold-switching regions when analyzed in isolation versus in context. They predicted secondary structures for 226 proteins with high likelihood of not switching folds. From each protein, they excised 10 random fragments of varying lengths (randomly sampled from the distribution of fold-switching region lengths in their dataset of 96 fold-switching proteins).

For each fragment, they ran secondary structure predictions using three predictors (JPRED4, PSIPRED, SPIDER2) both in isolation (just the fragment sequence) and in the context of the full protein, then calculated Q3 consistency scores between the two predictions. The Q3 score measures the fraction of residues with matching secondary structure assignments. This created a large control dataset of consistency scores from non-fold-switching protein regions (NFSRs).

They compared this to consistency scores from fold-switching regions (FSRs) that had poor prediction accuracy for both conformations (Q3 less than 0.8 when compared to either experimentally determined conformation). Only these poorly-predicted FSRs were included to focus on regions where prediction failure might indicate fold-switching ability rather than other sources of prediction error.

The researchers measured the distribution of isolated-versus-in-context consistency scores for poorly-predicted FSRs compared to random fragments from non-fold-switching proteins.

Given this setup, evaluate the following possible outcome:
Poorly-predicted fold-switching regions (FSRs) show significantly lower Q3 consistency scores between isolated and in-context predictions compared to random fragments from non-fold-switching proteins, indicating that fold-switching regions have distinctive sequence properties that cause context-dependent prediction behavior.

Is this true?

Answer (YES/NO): YES